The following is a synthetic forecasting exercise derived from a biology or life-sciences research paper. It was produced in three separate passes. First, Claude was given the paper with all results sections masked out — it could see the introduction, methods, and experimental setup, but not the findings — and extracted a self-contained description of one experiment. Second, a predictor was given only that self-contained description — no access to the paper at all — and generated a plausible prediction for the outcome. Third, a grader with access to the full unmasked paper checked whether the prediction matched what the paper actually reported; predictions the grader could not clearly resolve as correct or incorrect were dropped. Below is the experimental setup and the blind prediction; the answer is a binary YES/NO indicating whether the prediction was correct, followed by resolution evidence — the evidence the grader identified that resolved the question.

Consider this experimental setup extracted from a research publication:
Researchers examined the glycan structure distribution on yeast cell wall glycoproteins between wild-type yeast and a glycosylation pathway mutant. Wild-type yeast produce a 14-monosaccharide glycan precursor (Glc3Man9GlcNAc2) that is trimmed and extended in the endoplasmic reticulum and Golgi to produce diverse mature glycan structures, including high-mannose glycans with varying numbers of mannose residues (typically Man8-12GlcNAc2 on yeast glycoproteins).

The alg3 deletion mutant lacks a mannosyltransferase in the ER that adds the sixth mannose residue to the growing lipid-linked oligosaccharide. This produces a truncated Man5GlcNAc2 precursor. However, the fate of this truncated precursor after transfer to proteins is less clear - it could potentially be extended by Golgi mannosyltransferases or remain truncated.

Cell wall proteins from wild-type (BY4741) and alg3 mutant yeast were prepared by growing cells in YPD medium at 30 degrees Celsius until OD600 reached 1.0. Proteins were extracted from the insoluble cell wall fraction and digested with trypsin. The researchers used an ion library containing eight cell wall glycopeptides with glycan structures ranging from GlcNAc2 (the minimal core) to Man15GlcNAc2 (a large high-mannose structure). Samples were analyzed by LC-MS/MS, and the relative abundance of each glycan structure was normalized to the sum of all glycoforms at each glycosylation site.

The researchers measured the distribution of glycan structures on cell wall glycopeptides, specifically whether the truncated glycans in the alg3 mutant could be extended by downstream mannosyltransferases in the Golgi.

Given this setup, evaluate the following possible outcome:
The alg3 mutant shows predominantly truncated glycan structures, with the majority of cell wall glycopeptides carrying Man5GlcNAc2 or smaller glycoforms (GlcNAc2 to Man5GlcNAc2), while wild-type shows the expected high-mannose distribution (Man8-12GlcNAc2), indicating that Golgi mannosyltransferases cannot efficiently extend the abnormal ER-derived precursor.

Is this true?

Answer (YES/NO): NO